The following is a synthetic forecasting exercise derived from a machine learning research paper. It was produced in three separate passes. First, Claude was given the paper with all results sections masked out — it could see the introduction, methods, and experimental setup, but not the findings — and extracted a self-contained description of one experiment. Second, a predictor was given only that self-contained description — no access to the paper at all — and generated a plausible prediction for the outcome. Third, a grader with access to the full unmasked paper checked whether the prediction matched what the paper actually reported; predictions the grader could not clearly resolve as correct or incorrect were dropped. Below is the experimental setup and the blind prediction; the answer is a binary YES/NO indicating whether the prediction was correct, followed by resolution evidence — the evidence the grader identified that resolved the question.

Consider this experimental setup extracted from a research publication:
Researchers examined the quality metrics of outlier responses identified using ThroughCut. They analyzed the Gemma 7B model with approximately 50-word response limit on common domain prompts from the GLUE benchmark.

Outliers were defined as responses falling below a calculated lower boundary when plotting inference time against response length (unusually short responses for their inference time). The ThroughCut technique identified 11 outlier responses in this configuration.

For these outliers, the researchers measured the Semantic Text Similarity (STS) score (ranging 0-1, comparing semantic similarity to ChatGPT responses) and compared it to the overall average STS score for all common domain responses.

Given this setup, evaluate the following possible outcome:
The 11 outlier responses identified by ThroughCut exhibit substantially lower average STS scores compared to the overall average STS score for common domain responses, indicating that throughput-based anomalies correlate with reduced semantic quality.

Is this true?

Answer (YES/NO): YES